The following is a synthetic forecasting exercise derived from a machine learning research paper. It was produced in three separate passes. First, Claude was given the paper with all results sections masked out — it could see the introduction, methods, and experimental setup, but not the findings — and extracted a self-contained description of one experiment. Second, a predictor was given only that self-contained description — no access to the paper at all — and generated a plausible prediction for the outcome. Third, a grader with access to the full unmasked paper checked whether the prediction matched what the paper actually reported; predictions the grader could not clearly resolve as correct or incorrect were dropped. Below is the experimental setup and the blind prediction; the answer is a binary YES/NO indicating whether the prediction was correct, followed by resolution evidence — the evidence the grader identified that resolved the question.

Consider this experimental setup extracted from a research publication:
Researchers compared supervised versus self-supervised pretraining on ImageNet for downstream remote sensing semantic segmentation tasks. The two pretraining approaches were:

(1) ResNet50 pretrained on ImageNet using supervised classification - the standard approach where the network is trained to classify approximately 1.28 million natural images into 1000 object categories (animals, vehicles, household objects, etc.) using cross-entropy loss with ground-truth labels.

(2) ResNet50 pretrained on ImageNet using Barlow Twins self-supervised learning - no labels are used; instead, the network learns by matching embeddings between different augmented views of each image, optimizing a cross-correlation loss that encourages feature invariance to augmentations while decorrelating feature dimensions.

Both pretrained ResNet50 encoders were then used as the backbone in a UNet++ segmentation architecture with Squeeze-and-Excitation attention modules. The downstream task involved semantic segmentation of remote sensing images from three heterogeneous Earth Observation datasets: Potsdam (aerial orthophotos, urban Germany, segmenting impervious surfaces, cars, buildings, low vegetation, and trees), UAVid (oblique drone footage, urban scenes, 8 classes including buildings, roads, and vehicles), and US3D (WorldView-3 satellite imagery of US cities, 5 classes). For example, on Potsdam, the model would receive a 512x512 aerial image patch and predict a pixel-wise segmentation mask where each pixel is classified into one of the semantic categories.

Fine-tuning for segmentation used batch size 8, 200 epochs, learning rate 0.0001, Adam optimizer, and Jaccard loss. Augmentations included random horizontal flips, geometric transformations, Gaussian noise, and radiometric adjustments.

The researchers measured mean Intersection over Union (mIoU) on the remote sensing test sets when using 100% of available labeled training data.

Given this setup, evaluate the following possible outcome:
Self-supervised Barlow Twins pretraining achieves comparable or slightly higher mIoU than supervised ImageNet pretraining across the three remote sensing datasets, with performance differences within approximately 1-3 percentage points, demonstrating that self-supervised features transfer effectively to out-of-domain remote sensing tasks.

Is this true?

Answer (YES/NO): NO